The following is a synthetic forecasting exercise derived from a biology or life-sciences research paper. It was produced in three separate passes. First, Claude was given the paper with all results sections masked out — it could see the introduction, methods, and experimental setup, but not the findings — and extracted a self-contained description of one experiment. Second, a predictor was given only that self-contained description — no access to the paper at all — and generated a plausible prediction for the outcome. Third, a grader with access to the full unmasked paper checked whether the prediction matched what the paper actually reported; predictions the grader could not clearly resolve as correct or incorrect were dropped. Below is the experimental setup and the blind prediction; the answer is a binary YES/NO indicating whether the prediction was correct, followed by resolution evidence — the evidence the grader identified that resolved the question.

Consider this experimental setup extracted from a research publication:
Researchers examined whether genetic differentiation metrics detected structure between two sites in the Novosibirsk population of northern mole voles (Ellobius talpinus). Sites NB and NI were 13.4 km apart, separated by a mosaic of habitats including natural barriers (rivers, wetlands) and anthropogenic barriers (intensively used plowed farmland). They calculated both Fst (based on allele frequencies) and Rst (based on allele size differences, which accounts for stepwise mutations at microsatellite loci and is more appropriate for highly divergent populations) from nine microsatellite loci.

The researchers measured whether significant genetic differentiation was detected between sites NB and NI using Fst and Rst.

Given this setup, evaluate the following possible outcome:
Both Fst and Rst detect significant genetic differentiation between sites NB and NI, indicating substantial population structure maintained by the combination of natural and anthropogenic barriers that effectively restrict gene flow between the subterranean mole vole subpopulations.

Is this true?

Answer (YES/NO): YES